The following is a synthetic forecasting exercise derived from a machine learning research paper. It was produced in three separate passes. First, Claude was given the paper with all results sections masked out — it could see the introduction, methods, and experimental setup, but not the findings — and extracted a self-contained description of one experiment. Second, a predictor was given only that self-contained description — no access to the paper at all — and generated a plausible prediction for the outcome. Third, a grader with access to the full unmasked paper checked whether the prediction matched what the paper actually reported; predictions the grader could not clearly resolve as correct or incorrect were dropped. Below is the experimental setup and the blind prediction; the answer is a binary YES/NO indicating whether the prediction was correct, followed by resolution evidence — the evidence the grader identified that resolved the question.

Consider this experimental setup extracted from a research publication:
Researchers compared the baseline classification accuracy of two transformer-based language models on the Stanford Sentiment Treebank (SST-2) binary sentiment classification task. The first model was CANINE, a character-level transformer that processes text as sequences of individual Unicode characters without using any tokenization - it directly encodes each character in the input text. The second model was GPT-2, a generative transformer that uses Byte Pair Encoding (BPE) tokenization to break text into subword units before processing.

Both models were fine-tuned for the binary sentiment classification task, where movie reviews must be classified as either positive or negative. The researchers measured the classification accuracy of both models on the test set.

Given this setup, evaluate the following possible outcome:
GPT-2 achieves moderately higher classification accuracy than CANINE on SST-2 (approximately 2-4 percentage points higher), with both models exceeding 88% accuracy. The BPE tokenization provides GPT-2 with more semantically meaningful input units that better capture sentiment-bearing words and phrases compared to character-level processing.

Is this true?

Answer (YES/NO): NO